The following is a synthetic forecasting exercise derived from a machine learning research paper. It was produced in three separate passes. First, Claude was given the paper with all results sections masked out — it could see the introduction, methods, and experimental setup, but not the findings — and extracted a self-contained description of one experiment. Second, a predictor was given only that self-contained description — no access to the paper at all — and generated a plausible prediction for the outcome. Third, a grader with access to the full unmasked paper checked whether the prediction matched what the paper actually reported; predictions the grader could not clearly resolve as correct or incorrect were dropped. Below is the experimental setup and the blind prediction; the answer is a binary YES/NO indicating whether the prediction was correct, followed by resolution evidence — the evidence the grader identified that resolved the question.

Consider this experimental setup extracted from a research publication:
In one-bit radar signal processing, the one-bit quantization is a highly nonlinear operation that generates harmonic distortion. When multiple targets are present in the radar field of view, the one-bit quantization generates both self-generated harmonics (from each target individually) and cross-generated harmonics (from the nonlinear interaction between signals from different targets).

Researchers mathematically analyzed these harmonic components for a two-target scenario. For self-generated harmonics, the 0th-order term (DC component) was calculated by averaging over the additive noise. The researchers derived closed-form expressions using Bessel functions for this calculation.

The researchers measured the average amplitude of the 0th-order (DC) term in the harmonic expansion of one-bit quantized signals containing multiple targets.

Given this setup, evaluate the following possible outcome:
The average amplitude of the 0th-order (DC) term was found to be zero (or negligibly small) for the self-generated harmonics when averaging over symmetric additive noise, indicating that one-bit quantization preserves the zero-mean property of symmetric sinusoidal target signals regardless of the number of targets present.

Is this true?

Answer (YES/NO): YES